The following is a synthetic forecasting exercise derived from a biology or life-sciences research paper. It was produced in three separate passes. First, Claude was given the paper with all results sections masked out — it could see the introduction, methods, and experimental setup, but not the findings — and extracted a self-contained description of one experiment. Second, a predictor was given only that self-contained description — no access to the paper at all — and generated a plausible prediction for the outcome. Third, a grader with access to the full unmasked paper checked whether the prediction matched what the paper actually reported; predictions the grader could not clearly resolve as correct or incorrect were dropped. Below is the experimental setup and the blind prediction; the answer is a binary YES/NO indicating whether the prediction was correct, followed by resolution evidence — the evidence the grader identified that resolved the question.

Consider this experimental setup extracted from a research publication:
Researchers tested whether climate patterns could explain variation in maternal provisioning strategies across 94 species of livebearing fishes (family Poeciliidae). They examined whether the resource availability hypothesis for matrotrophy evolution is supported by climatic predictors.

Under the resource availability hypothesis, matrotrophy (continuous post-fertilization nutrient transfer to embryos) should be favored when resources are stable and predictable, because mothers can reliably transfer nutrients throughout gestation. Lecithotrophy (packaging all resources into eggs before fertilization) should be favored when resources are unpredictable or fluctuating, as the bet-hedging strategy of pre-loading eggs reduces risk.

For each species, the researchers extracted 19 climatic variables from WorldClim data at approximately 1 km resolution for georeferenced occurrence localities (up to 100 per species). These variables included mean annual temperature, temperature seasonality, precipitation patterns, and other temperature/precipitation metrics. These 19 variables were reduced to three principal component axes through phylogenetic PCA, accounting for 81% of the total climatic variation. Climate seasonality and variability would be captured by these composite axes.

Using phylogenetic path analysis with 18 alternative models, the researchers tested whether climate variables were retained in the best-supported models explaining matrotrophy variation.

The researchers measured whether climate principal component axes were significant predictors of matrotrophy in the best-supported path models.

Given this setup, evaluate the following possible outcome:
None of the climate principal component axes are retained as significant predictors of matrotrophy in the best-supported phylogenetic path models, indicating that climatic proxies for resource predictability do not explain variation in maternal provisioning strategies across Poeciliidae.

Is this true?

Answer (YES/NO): YES